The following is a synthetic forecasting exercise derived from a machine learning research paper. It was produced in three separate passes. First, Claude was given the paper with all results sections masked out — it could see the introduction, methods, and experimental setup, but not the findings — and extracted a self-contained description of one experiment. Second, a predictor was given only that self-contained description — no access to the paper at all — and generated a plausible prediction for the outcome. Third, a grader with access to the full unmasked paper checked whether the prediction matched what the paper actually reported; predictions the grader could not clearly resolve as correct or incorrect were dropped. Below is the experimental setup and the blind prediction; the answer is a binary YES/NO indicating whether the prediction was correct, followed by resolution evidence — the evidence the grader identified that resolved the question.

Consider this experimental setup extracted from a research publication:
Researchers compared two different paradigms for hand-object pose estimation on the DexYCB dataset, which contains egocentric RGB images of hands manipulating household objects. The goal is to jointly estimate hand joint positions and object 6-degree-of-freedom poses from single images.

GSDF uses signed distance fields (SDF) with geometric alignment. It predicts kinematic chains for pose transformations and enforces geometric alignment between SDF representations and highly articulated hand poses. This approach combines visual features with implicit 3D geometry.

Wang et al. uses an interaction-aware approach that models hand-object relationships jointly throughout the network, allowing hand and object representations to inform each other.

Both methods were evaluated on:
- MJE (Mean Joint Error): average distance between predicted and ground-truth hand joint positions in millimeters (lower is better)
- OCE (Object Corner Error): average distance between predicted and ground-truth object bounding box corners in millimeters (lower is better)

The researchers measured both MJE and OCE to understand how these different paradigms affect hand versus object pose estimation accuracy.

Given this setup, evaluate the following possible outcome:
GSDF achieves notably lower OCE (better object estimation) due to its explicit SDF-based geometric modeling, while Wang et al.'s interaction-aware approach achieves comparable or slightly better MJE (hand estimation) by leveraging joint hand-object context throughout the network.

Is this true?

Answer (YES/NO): YES